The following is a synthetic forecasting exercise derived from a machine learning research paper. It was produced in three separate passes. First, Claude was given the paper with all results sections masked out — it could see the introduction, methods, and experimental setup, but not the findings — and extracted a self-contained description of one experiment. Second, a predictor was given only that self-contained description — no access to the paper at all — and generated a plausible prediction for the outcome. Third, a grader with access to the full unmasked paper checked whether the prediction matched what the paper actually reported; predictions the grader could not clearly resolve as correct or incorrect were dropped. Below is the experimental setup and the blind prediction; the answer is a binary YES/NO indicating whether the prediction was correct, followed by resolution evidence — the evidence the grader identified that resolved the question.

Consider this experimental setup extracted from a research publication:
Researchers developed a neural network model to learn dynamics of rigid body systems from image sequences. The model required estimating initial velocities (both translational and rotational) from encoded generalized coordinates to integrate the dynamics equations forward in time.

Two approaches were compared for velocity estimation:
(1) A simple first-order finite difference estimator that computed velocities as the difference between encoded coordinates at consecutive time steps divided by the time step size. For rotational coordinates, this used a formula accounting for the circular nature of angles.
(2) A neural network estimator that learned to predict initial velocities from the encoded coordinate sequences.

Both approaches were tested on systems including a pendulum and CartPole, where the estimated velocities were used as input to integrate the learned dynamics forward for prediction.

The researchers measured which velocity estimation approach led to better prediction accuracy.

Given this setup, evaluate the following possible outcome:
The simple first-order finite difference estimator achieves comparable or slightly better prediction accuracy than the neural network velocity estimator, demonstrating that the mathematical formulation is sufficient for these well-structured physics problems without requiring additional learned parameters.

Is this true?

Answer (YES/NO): NO